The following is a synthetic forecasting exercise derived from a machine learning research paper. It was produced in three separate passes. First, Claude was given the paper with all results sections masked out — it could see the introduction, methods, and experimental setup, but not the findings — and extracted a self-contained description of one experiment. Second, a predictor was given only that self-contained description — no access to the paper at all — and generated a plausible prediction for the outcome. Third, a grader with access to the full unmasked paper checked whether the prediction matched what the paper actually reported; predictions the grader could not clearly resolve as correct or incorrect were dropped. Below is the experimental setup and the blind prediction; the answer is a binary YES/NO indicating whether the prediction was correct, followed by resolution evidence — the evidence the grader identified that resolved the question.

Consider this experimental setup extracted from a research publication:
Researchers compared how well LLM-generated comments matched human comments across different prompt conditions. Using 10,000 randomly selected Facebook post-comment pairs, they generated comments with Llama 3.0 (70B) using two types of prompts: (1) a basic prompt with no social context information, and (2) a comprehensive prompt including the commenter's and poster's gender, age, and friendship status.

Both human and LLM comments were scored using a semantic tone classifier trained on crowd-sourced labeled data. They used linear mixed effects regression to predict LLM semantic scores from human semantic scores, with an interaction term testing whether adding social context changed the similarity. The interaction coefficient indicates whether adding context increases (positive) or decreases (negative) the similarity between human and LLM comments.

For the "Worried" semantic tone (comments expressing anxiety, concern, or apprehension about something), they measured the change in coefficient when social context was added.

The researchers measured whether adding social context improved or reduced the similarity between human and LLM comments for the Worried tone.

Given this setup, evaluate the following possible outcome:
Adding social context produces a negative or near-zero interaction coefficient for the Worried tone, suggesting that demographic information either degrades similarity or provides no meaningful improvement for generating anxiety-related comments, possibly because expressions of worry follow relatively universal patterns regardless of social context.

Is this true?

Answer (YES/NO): YES